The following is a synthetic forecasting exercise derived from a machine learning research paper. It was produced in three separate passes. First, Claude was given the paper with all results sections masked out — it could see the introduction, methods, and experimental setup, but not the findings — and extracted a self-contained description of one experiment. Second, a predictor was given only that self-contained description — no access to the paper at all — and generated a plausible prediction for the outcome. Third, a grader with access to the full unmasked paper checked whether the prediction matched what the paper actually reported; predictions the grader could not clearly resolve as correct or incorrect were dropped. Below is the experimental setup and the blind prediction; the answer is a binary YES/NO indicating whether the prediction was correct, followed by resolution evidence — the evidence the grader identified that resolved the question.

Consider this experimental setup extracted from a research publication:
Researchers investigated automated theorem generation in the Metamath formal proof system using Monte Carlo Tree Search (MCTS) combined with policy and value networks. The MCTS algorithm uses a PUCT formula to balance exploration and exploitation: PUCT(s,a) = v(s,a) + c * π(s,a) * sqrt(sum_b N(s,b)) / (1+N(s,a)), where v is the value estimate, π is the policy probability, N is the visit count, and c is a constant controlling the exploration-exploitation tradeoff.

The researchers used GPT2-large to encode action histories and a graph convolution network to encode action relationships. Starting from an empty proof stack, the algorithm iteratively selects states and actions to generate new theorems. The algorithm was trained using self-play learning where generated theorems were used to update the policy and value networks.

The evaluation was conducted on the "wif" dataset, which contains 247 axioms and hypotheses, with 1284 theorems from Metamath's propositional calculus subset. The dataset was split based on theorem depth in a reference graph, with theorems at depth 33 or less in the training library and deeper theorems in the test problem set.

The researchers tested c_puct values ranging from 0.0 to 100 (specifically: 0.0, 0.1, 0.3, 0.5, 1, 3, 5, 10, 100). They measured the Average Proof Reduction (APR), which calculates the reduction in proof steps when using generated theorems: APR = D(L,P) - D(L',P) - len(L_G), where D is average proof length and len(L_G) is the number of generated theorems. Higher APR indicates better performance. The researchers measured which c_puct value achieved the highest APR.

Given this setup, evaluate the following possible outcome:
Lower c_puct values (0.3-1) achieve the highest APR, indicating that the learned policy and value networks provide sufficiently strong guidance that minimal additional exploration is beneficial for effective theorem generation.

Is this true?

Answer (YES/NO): YES